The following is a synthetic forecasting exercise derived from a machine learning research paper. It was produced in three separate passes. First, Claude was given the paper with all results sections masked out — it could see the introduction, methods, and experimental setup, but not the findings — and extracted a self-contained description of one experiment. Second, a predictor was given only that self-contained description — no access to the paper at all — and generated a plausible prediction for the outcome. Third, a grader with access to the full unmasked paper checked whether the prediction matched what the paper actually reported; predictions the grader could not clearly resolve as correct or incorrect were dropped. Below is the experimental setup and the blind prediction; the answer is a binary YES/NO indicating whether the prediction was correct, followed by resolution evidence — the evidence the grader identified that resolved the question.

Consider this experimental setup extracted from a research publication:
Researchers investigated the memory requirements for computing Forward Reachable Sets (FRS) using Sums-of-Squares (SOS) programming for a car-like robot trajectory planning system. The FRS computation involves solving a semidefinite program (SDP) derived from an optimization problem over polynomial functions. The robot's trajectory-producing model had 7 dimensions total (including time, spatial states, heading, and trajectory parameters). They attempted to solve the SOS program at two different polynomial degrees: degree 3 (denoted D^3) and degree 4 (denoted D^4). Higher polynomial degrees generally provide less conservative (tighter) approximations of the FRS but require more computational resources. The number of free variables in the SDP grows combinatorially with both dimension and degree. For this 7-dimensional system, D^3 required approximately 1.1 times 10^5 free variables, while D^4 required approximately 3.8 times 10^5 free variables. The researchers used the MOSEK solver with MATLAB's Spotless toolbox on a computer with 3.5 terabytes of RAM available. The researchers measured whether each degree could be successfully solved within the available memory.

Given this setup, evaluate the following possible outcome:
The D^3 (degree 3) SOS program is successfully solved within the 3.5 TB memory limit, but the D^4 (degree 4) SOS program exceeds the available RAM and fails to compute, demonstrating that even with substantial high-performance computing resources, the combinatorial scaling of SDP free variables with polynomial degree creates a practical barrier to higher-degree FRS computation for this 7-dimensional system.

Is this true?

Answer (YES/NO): YES